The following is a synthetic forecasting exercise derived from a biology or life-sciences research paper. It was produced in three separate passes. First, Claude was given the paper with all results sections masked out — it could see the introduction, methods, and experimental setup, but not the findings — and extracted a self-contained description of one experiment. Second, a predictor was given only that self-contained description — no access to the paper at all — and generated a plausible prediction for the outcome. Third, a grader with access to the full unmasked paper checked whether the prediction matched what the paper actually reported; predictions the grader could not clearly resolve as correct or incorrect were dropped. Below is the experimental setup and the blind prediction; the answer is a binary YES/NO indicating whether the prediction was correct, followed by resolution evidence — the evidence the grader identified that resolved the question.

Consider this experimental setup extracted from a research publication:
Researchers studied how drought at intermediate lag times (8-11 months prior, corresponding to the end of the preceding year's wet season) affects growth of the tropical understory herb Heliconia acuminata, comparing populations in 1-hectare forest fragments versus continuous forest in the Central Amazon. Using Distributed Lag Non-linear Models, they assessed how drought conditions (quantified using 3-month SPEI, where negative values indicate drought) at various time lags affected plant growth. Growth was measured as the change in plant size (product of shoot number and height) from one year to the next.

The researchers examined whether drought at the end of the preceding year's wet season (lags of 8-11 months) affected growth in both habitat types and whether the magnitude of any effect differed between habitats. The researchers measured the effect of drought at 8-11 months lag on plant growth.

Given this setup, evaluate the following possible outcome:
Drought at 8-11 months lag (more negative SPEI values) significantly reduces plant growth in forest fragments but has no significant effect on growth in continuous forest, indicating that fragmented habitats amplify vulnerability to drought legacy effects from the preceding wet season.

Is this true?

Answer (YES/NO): NO